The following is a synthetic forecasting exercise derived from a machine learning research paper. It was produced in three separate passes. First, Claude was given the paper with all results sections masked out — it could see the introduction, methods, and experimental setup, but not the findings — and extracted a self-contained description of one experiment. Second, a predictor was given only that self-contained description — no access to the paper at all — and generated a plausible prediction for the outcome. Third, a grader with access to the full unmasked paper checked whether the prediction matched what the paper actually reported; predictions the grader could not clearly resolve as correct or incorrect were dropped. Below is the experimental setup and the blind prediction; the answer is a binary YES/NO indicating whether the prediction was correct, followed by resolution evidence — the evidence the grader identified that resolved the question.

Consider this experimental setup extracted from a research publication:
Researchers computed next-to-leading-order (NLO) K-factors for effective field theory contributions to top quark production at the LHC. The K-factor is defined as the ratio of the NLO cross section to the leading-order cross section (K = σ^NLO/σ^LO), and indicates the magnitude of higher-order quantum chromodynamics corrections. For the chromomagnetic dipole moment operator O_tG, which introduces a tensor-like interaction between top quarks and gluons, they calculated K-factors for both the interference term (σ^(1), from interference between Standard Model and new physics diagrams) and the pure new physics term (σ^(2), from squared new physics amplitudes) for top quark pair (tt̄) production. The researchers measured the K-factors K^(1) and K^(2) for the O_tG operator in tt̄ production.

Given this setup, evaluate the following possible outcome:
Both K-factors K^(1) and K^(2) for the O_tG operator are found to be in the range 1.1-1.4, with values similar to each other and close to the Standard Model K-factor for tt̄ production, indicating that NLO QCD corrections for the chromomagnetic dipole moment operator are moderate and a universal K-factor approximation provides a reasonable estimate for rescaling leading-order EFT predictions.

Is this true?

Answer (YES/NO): NO